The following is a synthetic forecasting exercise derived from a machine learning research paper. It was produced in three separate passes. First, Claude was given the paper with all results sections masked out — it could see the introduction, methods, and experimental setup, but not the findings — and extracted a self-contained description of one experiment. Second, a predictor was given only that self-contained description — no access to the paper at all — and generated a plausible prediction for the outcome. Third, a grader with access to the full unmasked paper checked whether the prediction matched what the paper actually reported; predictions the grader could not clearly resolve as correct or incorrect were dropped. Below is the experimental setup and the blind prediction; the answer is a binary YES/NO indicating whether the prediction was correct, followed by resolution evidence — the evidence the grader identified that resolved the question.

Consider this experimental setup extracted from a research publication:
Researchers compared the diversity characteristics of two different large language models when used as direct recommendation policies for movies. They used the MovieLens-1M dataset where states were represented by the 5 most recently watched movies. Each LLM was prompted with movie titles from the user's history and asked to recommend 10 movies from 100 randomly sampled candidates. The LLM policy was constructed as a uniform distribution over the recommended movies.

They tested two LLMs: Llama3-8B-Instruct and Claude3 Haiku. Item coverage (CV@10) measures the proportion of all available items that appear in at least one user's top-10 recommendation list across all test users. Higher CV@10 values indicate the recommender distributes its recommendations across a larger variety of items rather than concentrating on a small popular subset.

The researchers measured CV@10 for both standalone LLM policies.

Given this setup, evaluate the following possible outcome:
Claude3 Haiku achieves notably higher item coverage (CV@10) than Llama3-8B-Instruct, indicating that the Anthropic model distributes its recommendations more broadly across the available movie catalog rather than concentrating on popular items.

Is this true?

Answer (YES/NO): NO